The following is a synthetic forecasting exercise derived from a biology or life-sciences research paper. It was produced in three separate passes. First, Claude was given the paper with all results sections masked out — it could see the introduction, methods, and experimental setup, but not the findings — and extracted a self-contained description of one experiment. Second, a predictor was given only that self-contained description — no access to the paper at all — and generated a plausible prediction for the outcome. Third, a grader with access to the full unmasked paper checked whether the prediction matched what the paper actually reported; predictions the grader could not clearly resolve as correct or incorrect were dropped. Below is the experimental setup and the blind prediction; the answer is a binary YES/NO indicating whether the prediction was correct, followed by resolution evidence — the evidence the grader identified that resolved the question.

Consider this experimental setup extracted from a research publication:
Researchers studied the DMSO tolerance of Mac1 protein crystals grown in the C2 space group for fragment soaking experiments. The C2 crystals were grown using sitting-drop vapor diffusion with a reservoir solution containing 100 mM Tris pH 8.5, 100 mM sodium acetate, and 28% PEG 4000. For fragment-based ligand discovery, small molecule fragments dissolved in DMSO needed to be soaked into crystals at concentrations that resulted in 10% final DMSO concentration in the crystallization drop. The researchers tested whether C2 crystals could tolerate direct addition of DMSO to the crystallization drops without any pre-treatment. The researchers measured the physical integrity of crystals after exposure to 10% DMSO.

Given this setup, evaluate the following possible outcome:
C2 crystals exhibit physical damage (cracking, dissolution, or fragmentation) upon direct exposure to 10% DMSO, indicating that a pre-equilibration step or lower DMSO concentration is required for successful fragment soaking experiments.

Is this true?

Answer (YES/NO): YES